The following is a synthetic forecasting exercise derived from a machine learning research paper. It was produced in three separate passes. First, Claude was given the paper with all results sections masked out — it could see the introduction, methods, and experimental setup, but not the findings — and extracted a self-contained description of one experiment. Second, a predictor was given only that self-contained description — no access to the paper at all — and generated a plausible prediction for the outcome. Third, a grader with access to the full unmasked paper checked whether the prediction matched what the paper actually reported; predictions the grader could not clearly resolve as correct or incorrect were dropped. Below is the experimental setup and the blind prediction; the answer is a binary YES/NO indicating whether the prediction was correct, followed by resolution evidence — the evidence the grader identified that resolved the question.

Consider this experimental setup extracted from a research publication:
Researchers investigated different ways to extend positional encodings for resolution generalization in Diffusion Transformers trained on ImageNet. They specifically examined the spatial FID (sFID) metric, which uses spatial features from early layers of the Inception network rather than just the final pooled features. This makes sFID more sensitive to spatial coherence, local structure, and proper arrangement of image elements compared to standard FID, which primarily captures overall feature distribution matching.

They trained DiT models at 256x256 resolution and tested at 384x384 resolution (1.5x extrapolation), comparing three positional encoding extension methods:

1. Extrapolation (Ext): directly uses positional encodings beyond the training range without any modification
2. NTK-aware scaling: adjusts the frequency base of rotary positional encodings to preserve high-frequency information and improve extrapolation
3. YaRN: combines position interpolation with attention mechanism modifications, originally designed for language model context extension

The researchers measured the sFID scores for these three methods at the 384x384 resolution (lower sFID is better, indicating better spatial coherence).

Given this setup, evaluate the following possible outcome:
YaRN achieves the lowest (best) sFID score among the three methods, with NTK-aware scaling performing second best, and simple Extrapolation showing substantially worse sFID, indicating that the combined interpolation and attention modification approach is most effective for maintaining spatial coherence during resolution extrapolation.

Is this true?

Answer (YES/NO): YES